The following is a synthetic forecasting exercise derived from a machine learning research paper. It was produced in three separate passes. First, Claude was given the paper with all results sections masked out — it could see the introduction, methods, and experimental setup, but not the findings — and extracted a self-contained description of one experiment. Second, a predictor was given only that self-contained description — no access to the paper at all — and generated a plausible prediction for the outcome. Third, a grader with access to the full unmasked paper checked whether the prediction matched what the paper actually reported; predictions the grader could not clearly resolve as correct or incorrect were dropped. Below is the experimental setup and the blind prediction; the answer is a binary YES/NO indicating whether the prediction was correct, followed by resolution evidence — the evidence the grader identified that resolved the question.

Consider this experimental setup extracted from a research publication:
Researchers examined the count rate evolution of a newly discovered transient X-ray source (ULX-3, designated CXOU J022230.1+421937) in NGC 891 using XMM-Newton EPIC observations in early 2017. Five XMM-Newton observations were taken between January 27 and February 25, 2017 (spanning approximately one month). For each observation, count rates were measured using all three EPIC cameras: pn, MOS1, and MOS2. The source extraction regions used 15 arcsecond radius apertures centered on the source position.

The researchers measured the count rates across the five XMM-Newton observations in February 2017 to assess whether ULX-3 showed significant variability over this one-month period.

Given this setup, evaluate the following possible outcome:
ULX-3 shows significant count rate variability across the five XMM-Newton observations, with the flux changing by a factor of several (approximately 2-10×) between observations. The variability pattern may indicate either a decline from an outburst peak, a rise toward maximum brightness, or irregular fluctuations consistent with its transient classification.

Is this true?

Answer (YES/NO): NO